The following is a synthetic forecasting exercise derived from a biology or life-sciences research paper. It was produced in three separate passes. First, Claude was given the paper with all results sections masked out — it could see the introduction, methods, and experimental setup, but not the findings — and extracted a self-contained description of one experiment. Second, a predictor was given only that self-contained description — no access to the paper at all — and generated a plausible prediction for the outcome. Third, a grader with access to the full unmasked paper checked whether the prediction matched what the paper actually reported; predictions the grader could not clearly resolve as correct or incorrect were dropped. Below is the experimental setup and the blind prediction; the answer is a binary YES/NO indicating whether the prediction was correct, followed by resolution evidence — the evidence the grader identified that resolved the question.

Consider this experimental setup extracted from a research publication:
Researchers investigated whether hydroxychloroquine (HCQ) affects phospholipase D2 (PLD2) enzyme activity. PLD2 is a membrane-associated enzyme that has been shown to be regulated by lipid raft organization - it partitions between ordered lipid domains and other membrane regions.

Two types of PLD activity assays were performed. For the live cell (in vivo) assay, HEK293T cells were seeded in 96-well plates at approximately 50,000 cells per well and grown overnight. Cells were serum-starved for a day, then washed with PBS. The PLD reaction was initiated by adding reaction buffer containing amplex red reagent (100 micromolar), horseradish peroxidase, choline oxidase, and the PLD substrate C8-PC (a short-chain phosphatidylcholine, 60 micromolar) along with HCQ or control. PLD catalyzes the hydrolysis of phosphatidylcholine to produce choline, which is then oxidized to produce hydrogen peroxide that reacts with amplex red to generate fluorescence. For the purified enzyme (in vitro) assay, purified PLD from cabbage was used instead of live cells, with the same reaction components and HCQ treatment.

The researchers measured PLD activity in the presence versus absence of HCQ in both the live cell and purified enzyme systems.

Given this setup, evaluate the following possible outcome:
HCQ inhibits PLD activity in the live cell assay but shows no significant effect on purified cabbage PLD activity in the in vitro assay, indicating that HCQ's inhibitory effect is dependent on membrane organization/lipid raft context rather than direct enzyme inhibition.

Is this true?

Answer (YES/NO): YES